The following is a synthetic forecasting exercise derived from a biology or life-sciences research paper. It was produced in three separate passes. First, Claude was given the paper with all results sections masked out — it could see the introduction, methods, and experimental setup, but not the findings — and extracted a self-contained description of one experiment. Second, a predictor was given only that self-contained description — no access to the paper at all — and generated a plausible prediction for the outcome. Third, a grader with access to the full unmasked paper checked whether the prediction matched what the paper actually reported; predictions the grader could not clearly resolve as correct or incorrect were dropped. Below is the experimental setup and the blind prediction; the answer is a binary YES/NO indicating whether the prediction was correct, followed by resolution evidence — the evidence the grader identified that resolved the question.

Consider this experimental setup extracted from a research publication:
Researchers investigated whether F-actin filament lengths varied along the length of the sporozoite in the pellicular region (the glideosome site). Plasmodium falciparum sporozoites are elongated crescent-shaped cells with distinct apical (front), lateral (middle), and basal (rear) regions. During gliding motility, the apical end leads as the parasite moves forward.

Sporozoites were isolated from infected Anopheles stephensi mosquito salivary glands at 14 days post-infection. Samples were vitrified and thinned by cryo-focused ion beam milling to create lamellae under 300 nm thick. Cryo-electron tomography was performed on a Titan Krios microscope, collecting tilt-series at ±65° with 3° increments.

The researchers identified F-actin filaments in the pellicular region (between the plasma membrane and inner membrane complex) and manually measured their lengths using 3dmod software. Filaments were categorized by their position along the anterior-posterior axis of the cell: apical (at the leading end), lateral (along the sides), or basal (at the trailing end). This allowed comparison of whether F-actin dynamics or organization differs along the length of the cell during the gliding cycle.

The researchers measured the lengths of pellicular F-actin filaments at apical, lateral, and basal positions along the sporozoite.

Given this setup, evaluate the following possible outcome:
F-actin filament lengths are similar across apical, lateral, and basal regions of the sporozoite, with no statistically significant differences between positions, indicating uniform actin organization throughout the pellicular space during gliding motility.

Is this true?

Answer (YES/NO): NO